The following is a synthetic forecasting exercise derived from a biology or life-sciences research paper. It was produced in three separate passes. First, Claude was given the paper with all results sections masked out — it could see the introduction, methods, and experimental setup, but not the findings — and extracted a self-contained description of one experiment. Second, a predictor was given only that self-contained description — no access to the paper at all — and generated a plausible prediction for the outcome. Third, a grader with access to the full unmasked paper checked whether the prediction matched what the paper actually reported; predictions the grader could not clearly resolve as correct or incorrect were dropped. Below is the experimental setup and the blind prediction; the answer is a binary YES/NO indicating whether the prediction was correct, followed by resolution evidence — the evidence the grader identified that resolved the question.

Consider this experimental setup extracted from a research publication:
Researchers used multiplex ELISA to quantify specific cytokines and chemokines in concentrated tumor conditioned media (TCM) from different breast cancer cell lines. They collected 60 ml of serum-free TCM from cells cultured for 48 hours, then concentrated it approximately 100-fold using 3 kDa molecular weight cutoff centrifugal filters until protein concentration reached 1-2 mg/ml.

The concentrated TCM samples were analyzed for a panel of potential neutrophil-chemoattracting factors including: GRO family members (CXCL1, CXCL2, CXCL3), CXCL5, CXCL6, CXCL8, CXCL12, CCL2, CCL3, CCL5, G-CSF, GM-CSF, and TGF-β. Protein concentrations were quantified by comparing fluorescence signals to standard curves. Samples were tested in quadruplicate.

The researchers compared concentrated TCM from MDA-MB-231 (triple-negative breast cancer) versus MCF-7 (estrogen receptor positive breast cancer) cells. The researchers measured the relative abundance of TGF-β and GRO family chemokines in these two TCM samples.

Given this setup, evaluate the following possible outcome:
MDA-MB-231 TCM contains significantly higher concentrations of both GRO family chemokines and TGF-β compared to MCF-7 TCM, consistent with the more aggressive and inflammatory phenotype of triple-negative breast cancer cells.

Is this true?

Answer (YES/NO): YES